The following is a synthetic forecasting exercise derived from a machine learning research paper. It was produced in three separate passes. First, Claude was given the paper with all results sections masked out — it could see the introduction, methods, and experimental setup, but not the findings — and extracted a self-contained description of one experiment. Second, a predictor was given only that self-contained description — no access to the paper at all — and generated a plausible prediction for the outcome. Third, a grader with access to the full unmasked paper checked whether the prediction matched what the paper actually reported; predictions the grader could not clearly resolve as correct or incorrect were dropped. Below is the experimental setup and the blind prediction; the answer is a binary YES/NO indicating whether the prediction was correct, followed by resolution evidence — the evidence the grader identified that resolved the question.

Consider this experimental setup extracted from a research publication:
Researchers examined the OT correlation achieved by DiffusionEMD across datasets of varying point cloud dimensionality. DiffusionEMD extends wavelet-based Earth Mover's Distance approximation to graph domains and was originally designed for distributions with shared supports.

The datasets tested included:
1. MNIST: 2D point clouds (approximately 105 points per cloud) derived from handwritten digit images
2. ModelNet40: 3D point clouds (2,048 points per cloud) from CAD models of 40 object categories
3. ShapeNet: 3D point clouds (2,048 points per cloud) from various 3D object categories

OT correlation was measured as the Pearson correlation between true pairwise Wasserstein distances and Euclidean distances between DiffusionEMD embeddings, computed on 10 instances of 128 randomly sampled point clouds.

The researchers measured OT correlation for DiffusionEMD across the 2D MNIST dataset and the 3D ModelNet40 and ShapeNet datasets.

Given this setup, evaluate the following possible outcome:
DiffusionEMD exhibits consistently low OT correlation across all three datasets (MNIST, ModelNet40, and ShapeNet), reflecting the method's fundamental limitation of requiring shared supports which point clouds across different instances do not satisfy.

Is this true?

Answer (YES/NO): NO